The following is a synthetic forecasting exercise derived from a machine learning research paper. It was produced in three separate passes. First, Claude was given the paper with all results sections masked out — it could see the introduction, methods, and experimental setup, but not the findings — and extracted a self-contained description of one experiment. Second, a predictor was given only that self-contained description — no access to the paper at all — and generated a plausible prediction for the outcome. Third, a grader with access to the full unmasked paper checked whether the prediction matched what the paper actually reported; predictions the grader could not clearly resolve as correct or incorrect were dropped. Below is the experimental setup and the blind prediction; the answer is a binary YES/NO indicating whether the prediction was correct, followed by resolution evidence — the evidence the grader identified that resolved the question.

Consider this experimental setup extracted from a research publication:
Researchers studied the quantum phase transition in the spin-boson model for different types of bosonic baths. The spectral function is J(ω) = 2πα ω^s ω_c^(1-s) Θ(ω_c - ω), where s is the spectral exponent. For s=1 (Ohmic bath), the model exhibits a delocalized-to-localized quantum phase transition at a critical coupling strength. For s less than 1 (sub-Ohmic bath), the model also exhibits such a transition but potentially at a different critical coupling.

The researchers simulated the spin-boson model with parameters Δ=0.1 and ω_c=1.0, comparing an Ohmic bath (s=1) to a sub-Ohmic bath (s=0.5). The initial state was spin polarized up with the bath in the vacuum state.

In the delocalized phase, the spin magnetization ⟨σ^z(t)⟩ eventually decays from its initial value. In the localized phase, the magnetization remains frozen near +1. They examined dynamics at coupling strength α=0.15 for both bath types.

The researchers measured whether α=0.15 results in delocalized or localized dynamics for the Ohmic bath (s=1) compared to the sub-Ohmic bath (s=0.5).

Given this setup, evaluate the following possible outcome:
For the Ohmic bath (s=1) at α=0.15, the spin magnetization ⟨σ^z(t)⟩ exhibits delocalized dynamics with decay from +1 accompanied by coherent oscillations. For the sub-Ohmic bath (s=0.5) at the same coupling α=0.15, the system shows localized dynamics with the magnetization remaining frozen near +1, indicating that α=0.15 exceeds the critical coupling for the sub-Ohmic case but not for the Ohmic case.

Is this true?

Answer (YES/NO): YES